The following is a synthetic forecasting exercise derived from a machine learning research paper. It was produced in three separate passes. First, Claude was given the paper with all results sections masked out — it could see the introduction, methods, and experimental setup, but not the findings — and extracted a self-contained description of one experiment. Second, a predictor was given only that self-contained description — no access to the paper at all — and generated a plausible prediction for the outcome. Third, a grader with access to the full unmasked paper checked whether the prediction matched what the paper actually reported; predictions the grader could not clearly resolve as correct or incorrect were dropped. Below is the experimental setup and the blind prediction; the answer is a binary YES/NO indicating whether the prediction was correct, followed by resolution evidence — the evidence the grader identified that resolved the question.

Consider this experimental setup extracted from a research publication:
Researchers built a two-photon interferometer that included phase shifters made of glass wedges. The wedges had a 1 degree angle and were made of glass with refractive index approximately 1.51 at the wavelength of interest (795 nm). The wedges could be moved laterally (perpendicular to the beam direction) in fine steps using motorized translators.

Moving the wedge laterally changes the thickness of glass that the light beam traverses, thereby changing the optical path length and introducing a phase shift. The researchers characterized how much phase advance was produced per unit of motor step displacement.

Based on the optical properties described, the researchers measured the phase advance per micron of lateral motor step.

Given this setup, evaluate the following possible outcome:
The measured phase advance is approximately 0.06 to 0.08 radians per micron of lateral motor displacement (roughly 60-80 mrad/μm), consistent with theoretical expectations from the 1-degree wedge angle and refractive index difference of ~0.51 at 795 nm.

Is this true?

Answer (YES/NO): YES